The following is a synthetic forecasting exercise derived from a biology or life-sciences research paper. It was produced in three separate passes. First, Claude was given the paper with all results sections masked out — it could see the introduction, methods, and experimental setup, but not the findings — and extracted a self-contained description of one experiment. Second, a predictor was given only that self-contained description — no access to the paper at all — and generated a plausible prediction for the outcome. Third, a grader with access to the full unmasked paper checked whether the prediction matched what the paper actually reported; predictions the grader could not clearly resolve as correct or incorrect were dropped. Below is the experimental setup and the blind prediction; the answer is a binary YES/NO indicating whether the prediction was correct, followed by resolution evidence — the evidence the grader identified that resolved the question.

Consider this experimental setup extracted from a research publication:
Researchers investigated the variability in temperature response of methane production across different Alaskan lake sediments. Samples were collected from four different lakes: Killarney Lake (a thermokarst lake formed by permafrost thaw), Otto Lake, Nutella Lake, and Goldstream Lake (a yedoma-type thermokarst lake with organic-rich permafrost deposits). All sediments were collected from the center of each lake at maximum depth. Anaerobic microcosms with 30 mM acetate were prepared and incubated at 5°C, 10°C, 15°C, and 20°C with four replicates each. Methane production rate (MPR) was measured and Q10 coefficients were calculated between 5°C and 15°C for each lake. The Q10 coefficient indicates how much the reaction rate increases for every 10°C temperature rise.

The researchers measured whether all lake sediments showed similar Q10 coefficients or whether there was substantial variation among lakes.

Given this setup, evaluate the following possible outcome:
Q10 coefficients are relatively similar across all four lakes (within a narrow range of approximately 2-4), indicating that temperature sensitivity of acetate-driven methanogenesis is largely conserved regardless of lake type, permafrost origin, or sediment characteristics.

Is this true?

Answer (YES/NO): NO